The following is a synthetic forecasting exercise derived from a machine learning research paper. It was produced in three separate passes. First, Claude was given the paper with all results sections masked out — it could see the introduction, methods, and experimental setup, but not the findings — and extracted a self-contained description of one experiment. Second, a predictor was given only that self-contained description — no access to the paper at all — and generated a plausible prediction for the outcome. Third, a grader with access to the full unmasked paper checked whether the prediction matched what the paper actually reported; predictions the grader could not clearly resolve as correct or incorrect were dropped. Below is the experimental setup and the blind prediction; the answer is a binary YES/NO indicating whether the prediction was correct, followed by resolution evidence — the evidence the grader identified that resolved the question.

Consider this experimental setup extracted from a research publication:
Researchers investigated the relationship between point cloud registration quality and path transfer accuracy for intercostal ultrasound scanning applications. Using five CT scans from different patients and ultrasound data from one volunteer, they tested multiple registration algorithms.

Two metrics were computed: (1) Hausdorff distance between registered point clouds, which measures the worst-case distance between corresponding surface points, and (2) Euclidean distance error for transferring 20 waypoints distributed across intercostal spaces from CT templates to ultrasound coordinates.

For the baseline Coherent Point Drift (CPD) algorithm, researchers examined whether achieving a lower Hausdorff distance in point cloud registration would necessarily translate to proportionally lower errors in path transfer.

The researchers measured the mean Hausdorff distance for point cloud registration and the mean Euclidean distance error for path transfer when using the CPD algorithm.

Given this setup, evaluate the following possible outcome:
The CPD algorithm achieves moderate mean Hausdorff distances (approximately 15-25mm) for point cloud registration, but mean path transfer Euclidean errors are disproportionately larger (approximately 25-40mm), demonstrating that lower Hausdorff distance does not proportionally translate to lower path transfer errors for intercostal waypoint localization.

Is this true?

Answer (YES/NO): NO